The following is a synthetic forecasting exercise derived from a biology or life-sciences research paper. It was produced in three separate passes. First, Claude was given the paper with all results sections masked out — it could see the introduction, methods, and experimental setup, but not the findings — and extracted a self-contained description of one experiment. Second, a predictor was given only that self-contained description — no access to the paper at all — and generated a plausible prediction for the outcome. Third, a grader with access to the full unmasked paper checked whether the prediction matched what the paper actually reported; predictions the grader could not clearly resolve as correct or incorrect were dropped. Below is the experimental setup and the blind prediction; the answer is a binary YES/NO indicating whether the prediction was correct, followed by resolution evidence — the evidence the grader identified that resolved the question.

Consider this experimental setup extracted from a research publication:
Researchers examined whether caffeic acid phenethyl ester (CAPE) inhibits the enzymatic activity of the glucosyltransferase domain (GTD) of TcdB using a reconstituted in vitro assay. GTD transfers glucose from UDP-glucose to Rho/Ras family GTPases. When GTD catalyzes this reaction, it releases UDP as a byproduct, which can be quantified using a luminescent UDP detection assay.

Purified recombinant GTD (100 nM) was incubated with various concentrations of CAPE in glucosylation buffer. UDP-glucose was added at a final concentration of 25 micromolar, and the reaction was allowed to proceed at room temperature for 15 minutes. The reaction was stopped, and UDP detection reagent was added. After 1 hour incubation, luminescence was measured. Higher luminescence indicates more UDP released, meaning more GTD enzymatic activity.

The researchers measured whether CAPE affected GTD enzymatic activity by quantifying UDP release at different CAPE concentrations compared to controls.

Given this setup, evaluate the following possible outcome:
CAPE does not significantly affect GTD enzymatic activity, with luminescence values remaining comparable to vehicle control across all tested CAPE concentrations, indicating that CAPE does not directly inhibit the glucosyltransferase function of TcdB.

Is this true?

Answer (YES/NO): NO